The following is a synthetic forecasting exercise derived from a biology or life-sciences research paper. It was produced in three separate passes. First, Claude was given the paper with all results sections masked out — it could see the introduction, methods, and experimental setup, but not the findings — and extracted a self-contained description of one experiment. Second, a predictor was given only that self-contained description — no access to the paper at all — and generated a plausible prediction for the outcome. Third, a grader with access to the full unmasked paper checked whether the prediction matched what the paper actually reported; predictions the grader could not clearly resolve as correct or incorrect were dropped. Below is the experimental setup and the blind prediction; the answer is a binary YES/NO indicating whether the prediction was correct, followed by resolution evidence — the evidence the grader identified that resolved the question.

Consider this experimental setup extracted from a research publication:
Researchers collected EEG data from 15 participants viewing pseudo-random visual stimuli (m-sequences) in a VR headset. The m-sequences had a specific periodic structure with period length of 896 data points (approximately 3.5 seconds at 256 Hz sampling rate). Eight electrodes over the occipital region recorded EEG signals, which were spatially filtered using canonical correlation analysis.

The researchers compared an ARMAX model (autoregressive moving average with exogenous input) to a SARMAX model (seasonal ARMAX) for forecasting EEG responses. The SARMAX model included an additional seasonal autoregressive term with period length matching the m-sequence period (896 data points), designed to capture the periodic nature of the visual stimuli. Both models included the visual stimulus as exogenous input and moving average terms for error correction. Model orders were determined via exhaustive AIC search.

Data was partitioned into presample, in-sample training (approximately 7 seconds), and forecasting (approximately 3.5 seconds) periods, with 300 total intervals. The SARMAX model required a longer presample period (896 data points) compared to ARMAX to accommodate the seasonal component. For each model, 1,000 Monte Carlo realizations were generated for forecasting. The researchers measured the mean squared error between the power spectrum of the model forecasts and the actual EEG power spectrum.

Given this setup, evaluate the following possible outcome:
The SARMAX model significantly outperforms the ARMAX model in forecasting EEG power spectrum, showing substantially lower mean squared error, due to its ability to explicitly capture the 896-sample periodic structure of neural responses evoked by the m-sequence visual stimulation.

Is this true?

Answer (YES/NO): NO